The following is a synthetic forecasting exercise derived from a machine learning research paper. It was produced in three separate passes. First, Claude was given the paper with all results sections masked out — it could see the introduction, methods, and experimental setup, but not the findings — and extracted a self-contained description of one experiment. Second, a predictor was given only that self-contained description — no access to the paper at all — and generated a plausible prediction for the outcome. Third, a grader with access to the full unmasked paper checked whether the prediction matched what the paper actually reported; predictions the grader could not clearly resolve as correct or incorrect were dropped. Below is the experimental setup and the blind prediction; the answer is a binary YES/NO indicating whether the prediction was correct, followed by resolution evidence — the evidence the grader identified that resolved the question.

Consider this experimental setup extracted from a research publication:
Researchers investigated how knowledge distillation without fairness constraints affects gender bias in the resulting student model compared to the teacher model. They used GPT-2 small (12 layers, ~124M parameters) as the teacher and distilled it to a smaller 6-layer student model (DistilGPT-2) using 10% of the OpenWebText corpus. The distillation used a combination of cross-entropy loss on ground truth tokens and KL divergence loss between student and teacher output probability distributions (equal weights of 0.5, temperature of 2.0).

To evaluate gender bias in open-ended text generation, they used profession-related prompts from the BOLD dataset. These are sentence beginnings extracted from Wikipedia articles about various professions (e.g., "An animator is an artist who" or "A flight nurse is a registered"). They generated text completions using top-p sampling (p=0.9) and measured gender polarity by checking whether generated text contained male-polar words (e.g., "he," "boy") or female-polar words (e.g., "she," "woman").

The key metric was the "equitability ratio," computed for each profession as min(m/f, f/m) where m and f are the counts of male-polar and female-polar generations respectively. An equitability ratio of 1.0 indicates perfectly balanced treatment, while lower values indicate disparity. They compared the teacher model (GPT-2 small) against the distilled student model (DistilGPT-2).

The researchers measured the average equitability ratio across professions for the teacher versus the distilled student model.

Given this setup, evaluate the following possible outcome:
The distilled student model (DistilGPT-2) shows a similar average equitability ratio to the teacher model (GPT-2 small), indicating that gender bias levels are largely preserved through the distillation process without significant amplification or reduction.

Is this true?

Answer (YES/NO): NO